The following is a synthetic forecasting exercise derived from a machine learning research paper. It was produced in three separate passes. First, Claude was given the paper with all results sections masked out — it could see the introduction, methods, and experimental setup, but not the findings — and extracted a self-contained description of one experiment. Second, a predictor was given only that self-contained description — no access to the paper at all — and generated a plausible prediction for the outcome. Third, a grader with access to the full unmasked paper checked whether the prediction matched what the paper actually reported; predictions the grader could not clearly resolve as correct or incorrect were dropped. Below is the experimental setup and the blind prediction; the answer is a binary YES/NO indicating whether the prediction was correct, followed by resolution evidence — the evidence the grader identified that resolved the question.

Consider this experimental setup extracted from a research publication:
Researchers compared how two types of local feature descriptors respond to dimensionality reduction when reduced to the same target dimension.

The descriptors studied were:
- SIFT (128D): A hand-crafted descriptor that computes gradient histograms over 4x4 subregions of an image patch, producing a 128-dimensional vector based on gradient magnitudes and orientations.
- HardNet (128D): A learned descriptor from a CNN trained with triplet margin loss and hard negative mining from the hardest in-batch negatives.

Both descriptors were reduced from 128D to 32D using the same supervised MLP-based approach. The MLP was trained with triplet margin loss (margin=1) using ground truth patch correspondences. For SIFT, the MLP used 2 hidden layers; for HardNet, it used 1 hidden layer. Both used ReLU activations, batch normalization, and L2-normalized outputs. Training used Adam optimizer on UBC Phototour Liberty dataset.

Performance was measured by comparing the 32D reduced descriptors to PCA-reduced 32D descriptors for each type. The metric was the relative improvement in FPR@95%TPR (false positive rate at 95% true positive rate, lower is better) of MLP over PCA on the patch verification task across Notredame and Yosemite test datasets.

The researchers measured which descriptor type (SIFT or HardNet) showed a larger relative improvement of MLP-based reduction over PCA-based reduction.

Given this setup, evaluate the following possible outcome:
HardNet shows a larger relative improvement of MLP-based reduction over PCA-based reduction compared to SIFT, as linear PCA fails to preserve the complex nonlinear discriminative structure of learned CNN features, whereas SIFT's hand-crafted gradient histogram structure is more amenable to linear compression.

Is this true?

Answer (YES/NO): NO